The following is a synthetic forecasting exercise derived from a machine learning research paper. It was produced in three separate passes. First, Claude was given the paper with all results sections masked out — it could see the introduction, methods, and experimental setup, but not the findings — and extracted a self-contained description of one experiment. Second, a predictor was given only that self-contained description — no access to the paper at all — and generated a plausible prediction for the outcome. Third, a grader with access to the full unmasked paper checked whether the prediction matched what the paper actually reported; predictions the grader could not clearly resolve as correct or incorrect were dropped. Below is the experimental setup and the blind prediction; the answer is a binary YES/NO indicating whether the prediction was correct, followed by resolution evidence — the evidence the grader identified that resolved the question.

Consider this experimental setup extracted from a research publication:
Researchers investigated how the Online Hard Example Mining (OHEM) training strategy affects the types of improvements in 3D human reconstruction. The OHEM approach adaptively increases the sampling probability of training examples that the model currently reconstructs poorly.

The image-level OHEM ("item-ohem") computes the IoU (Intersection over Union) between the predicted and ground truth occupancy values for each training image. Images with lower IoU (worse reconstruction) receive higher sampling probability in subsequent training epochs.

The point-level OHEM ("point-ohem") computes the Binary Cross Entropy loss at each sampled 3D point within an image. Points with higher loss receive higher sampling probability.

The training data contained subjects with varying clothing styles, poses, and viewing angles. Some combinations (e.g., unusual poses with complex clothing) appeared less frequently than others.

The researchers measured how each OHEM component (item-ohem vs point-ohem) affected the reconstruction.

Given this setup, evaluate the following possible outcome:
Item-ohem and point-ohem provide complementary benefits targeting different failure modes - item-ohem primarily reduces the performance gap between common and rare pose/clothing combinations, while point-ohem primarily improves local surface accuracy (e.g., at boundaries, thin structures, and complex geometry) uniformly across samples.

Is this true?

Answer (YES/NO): NO